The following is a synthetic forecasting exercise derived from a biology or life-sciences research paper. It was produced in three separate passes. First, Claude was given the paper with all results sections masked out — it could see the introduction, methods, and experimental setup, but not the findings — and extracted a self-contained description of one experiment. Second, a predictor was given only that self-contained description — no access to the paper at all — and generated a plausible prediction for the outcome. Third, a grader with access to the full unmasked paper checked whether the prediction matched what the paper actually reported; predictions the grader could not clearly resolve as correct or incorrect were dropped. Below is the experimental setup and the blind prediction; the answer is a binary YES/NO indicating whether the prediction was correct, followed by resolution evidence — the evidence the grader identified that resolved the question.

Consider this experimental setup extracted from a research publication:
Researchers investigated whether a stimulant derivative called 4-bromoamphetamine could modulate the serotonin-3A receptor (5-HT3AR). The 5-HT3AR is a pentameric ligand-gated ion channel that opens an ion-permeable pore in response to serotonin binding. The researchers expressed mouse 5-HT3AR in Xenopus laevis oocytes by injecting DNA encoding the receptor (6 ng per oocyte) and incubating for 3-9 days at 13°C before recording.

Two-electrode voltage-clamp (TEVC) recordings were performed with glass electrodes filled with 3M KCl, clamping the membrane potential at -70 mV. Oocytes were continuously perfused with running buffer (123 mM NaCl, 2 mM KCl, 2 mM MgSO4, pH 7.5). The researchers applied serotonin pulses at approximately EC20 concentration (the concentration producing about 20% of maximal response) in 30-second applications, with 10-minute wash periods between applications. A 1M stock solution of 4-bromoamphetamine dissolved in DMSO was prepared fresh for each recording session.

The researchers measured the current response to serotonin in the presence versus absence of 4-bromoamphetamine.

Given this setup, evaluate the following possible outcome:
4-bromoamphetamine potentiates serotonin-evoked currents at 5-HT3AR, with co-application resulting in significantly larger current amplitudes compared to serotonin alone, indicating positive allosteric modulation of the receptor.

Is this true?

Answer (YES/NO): YES